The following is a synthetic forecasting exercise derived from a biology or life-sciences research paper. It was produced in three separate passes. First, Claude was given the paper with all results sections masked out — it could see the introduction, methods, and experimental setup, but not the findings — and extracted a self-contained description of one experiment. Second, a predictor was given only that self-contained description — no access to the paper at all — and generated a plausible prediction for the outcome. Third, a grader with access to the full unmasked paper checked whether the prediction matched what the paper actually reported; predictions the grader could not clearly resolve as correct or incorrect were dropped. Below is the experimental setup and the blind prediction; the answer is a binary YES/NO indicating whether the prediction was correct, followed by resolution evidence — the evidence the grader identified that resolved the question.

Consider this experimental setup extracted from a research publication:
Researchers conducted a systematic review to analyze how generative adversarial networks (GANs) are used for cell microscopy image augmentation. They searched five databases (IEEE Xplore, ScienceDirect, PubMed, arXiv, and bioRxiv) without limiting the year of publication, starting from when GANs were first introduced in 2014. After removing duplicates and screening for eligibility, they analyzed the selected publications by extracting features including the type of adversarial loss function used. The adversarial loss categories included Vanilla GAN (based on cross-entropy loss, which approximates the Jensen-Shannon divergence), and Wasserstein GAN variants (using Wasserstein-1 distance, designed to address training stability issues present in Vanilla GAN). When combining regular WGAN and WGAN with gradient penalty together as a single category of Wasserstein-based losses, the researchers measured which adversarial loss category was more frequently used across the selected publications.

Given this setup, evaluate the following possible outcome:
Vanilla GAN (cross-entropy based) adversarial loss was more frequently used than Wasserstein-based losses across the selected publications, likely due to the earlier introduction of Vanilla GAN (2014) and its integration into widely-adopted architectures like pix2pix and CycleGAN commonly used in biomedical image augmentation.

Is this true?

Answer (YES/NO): NO